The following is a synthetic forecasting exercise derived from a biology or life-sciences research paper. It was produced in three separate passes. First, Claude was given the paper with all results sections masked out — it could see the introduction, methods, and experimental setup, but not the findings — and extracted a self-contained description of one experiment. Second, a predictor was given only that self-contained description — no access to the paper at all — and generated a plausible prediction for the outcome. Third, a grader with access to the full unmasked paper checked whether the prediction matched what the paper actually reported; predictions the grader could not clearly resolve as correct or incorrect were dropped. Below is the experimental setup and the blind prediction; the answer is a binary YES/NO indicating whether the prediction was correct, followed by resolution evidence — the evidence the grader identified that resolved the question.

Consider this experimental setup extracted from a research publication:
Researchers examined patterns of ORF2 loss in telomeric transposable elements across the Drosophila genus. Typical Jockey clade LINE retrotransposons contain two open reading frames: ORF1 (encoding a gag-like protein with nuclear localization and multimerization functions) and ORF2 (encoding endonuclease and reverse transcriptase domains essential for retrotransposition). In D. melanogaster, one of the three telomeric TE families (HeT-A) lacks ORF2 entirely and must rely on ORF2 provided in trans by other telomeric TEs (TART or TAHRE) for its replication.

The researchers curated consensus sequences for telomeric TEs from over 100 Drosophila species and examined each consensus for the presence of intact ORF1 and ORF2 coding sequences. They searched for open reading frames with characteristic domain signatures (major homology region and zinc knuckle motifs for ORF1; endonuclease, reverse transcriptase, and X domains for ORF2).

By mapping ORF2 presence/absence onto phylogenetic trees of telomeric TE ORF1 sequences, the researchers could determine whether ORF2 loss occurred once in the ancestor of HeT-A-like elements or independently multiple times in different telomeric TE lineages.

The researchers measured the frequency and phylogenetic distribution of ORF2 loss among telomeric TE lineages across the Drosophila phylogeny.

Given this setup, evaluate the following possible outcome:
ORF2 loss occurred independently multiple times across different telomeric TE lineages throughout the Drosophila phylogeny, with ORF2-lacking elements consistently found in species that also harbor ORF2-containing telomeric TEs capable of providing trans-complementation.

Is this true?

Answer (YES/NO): NO